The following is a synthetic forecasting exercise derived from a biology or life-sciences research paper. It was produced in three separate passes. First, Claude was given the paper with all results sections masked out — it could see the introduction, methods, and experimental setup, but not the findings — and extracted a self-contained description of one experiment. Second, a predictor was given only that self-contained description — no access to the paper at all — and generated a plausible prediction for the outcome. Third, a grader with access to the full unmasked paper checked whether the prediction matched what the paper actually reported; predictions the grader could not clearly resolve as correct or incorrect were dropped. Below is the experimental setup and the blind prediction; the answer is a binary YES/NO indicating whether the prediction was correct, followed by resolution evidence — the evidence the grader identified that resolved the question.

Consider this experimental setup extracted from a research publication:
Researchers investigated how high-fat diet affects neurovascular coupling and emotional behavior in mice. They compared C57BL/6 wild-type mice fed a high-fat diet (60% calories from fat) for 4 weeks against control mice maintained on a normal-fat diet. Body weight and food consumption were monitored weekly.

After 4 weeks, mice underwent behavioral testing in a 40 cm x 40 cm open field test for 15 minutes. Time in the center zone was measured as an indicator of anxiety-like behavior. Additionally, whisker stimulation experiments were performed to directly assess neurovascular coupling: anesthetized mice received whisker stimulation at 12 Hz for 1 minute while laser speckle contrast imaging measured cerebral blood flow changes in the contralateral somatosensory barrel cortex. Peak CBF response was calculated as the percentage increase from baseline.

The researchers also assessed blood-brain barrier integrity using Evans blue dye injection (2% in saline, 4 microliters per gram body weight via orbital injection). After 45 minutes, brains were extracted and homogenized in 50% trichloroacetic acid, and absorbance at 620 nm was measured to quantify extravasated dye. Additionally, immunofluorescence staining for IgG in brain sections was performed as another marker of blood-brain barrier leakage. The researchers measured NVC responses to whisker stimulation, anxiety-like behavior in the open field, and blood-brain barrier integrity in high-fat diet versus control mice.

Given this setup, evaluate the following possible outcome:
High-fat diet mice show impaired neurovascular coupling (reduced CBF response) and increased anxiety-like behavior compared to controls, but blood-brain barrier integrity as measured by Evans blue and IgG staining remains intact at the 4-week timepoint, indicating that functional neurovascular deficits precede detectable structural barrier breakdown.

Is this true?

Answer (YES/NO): YES